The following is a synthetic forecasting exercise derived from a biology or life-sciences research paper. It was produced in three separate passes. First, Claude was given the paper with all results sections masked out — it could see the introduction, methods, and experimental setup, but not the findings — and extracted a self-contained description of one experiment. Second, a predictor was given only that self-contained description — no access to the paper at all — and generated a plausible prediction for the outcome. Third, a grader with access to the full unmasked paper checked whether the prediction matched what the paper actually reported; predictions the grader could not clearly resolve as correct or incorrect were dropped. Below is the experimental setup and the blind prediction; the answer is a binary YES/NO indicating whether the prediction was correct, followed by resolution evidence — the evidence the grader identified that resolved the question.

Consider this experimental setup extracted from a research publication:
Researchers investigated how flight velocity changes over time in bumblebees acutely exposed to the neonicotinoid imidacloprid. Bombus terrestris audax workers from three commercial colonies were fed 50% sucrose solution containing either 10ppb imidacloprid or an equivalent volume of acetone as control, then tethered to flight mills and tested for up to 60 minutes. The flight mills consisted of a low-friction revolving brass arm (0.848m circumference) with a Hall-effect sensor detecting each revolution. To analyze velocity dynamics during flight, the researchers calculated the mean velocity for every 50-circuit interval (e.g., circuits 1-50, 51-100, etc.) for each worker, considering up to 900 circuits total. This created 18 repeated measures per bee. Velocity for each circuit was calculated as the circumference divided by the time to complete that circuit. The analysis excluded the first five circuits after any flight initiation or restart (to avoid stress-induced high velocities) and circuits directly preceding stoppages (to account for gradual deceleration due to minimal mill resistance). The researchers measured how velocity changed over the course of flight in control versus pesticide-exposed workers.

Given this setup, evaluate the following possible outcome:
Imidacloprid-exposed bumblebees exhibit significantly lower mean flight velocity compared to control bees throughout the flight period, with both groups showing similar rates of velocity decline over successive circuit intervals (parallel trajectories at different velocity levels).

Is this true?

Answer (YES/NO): NO